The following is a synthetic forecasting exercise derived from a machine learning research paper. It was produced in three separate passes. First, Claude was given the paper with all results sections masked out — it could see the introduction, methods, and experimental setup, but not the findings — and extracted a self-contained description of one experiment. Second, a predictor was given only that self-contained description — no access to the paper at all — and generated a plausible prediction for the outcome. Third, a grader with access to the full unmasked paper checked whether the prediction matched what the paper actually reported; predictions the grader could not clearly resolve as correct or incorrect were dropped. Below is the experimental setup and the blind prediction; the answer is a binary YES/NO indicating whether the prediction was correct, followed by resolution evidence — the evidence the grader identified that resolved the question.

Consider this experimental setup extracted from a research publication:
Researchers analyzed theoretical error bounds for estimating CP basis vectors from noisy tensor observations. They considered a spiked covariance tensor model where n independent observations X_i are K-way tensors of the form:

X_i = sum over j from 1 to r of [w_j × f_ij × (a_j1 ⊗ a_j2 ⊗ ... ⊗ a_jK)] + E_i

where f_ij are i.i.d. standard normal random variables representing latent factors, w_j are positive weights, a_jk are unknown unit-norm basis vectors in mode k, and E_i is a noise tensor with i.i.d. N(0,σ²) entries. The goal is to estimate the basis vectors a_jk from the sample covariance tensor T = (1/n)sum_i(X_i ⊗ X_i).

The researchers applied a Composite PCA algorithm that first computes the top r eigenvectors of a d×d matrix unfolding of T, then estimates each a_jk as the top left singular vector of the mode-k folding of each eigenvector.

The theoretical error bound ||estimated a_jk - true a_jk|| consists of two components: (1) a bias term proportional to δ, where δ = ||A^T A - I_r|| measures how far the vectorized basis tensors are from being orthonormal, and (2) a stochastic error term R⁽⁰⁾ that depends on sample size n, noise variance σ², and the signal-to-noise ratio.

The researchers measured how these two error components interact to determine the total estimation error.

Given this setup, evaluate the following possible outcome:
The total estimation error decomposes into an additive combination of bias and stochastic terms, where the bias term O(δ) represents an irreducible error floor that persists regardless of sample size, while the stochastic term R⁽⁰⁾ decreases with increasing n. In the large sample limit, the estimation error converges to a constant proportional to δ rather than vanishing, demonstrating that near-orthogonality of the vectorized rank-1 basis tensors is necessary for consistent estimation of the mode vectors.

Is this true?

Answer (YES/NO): YES